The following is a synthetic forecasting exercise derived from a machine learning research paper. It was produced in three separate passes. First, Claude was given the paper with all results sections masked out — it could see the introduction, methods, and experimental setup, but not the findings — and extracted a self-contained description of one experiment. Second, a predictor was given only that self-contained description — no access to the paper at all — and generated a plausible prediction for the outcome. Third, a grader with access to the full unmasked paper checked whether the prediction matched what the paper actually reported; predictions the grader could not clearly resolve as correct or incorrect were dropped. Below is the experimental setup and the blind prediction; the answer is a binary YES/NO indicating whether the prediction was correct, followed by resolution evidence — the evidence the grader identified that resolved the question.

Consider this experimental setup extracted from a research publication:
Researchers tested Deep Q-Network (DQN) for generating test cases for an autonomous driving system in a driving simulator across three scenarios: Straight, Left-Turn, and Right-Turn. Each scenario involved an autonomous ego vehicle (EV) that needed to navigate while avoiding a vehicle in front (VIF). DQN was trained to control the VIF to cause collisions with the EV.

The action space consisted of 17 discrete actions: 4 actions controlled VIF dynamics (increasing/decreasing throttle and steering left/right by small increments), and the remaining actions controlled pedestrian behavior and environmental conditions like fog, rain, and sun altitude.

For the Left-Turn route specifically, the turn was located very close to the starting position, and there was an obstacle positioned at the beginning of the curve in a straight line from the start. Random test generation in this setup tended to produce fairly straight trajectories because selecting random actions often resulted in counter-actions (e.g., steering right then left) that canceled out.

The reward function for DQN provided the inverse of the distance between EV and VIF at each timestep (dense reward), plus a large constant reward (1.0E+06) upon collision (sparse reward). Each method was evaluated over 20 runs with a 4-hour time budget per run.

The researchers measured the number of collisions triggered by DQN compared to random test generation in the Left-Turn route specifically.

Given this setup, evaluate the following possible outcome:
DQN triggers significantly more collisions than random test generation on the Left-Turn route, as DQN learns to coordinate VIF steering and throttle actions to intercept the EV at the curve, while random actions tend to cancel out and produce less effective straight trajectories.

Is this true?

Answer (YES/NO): NO